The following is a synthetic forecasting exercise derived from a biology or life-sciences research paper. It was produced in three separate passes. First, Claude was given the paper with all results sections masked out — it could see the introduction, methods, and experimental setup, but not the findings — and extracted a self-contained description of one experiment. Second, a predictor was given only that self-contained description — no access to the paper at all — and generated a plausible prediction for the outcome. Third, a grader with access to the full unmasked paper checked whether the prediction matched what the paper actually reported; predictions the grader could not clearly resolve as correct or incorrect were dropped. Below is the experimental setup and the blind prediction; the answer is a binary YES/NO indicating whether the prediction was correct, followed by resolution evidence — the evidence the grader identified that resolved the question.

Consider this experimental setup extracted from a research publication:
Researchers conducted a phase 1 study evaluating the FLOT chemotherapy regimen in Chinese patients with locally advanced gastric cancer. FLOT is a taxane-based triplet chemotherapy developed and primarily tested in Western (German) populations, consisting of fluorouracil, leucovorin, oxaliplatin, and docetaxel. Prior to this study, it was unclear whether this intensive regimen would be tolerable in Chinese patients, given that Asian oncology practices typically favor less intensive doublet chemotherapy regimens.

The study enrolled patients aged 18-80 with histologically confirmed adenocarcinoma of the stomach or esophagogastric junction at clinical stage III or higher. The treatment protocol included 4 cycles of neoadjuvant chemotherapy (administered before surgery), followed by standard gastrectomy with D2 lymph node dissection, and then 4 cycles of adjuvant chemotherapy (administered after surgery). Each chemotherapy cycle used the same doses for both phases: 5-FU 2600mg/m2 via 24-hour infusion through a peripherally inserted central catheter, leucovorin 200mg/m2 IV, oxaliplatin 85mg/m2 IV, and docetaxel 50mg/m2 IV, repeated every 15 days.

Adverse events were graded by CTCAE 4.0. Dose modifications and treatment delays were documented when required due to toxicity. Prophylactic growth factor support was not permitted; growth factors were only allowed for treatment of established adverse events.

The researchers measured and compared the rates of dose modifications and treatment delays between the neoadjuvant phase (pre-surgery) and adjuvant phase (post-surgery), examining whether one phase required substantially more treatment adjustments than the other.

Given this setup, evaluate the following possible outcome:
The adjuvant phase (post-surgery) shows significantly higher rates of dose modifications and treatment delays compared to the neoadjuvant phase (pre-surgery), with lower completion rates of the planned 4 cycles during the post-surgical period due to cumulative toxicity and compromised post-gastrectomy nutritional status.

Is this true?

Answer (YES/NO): NO